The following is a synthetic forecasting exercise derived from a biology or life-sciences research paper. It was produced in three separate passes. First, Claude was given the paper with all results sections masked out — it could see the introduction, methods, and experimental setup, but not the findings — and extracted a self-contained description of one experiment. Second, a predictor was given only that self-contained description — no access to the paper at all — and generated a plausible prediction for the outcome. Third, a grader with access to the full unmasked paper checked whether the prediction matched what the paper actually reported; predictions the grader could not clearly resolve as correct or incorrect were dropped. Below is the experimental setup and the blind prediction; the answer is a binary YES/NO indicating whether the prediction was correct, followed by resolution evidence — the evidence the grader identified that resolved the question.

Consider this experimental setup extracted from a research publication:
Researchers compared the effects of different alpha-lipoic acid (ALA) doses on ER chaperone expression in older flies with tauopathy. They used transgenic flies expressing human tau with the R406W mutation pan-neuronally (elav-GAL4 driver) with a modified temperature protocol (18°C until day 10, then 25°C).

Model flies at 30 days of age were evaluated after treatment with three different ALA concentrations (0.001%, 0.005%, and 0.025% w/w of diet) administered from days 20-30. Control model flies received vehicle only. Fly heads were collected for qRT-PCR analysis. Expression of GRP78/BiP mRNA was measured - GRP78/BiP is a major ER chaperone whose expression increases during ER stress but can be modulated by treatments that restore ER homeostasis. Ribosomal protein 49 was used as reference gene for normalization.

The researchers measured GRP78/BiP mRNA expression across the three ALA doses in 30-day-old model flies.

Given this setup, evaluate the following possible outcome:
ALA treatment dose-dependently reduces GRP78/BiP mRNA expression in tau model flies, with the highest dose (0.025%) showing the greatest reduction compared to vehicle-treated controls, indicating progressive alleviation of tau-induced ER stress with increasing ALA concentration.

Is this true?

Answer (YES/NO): NO